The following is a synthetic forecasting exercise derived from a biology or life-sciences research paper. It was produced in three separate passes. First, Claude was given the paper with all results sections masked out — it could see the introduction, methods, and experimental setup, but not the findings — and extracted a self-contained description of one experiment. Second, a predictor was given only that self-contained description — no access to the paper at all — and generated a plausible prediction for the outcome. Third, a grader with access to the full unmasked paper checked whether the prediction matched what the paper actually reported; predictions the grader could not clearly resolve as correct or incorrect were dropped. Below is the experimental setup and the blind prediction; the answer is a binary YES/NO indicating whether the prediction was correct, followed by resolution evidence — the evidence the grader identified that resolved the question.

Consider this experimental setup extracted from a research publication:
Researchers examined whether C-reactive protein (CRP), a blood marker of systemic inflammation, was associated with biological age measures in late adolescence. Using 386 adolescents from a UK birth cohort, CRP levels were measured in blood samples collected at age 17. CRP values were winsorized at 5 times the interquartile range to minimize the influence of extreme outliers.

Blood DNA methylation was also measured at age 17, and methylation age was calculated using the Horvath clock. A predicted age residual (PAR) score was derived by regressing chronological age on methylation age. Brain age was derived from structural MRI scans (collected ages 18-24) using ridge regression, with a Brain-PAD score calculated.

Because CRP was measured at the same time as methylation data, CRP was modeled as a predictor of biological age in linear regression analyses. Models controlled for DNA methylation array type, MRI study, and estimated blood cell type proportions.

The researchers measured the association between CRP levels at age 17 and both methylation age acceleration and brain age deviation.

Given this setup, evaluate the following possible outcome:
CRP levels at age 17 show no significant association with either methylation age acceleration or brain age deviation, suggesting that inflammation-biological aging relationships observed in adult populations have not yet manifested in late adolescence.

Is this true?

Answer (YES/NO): YES